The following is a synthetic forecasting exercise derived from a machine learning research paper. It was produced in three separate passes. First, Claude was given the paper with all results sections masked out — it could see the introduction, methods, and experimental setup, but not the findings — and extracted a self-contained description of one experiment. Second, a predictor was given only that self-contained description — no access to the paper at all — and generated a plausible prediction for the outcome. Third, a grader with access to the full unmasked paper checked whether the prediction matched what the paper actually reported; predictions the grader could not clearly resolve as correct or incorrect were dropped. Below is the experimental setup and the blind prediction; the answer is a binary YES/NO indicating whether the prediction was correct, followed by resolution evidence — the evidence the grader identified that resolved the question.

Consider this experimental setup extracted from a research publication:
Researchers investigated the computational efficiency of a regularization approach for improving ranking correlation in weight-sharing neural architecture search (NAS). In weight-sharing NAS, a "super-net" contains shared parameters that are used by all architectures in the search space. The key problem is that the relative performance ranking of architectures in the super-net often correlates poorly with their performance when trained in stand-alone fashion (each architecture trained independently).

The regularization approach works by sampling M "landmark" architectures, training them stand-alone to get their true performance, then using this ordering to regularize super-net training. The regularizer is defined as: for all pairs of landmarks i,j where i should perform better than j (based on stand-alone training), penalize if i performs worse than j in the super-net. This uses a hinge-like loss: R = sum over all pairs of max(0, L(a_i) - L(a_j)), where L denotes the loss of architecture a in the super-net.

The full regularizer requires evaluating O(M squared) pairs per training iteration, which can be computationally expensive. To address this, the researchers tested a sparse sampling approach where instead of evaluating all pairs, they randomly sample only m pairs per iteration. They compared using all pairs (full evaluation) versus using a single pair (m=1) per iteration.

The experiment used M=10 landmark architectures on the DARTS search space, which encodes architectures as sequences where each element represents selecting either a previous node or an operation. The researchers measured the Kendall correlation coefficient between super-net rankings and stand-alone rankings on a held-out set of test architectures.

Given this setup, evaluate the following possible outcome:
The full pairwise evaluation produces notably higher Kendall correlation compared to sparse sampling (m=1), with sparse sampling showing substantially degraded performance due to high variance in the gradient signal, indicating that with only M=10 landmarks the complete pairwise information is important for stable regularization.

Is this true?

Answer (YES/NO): NO